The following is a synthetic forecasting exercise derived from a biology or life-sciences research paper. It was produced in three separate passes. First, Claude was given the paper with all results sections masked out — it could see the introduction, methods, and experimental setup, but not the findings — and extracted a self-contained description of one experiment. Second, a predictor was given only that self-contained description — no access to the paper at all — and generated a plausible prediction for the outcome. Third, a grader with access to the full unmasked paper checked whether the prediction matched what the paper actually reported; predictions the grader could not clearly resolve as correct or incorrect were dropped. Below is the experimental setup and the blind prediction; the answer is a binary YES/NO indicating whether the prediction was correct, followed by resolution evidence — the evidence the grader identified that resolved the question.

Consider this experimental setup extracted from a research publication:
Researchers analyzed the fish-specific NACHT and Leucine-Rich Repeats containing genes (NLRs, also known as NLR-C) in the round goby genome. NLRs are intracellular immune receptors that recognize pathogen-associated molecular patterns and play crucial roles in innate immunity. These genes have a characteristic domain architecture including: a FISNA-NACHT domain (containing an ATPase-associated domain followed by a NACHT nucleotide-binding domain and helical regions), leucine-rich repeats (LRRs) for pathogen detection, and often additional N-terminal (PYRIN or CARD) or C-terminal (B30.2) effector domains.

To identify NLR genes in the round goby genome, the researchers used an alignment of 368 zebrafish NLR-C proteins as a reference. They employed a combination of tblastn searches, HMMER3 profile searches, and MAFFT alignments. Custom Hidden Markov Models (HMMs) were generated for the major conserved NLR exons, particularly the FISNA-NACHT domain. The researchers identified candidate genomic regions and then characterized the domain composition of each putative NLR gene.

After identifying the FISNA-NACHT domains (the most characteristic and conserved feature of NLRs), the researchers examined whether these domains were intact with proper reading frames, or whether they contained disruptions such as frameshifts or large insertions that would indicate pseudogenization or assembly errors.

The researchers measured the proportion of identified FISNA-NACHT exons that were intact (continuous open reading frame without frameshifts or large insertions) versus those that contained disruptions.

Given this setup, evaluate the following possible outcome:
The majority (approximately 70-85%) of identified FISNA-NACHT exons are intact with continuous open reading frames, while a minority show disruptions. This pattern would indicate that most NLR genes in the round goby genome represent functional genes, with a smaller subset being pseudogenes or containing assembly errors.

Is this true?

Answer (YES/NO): NO